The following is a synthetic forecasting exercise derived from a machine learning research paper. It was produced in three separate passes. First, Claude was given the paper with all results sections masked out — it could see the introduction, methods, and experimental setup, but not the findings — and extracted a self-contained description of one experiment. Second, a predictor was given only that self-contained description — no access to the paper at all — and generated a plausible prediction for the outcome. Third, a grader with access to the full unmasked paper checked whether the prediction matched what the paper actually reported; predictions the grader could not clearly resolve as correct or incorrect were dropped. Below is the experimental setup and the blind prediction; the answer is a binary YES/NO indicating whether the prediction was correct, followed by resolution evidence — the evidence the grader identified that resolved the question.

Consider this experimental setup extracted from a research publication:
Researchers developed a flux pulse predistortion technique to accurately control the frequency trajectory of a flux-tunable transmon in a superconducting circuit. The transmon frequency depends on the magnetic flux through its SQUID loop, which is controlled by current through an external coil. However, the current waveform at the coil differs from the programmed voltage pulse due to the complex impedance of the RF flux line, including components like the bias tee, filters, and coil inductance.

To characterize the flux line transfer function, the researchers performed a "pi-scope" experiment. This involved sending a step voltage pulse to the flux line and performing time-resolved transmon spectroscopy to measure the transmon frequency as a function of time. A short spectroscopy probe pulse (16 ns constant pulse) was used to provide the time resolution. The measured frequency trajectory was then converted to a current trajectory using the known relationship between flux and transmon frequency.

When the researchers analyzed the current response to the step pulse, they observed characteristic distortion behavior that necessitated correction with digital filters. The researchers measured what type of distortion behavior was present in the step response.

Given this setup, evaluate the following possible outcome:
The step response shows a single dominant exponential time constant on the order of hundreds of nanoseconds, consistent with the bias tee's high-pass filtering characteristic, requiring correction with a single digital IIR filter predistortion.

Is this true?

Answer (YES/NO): NO